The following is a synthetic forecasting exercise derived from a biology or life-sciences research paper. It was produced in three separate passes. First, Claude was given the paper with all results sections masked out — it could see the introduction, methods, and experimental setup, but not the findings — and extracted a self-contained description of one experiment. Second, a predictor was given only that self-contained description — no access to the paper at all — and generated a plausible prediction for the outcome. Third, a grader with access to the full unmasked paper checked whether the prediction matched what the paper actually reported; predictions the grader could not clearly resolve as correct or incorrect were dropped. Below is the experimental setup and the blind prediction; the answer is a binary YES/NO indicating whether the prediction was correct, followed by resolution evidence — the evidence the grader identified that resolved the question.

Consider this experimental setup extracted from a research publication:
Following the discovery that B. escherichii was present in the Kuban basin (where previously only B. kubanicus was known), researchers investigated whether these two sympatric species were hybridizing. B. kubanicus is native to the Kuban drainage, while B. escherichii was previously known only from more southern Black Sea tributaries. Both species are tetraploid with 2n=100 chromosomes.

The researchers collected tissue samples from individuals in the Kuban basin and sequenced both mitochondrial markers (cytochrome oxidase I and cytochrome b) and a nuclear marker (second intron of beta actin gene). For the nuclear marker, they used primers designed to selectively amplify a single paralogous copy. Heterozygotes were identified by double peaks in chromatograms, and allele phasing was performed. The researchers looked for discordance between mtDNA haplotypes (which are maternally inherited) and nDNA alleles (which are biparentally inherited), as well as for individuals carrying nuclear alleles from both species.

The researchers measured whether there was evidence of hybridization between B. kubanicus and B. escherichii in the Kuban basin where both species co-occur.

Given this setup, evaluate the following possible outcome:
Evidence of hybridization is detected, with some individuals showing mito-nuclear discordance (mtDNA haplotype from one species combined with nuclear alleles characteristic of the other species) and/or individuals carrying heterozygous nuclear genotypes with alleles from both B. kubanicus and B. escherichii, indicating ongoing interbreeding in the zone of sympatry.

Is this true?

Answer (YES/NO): YES